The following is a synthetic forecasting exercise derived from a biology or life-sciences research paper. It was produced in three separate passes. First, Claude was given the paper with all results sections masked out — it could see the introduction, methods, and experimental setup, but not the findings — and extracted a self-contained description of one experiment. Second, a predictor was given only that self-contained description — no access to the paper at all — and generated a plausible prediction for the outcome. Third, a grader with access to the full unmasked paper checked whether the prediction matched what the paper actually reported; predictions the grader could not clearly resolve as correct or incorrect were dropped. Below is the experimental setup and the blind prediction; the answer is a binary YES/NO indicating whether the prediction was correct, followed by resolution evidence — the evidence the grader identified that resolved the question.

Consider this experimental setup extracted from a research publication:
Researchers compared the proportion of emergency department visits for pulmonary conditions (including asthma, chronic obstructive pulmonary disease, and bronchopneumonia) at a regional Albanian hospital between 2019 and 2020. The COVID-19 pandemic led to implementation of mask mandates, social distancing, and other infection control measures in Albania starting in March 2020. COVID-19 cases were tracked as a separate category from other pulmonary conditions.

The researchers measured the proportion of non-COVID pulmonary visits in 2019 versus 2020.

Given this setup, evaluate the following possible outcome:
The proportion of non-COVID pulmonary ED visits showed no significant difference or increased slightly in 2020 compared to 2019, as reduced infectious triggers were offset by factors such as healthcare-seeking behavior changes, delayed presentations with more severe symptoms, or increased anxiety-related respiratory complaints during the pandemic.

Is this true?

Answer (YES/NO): NO